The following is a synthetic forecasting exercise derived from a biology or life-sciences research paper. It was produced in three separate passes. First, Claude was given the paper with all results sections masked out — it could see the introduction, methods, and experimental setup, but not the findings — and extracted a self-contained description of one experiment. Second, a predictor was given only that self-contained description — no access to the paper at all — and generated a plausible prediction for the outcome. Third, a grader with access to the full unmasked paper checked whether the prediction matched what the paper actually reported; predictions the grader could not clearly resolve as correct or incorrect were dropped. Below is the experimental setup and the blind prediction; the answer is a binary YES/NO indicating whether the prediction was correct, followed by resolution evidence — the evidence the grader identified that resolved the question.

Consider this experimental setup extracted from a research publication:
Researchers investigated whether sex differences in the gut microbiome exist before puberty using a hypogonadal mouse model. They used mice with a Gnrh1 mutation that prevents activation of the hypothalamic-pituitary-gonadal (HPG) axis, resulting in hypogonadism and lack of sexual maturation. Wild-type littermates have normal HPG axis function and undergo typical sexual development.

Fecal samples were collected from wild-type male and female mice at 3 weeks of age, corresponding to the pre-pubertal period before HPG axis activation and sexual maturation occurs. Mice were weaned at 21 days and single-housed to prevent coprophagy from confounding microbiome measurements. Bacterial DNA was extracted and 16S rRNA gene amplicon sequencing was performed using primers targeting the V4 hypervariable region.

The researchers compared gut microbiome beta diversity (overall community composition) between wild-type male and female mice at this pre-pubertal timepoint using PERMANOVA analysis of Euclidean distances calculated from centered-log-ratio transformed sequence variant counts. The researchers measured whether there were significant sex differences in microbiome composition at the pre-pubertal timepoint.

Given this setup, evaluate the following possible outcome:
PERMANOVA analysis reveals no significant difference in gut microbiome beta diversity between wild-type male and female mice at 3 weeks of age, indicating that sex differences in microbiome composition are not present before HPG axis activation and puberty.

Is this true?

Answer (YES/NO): NO